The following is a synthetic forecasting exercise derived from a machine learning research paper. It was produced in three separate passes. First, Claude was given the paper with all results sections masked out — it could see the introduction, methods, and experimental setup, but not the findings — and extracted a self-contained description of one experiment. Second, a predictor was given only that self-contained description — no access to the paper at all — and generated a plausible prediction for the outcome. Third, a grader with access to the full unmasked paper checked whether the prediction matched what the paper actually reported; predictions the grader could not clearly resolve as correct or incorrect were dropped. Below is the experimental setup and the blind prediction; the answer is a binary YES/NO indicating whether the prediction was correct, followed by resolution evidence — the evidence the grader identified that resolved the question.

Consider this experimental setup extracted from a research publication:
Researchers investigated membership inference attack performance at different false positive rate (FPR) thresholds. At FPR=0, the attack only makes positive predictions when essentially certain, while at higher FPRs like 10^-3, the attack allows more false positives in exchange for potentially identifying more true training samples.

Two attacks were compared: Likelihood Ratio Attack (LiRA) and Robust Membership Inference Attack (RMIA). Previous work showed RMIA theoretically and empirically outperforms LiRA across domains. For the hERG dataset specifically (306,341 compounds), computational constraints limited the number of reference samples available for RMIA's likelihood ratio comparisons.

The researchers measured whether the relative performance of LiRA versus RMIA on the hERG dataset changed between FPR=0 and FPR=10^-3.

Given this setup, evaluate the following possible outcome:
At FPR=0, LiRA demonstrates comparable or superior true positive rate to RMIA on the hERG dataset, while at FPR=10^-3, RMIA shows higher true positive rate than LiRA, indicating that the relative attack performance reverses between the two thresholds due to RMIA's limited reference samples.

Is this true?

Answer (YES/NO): YES